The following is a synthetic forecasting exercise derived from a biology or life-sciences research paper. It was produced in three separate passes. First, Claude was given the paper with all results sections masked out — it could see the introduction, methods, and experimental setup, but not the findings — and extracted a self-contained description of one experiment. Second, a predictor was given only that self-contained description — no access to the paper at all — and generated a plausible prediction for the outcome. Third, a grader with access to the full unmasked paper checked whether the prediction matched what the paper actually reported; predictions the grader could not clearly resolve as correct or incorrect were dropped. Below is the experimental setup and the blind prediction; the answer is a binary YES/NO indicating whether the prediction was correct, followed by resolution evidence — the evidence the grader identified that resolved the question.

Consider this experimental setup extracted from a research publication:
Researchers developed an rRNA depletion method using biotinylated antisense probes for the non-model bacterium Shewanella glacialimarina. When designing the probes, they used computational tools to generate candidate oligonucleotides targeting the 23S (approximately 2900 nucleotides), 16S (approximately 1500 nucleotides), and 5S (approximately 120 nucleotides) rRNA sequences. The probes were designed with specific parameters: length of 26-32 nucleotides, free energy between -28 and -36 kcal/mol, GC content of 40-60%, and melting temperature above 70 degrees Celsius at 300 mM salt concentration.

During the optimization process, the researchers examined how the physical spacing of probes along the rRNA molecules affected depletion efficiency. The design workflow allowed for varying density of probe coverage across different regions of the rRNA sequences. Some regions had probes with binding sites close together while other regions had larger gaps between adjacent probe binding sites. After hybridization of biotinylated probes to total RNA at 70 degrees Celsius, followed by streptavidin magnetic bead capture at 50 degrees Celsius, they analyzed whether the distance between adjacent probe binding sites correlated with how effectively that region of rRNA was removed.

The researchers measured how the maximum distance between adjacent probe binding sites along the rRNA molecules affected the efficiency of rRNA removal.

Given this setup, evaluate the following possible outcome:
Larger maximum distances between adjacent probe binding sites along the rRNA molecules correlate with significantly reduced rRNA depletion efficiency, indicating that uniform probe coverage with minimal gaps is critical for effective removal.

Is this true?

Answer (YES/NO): YES